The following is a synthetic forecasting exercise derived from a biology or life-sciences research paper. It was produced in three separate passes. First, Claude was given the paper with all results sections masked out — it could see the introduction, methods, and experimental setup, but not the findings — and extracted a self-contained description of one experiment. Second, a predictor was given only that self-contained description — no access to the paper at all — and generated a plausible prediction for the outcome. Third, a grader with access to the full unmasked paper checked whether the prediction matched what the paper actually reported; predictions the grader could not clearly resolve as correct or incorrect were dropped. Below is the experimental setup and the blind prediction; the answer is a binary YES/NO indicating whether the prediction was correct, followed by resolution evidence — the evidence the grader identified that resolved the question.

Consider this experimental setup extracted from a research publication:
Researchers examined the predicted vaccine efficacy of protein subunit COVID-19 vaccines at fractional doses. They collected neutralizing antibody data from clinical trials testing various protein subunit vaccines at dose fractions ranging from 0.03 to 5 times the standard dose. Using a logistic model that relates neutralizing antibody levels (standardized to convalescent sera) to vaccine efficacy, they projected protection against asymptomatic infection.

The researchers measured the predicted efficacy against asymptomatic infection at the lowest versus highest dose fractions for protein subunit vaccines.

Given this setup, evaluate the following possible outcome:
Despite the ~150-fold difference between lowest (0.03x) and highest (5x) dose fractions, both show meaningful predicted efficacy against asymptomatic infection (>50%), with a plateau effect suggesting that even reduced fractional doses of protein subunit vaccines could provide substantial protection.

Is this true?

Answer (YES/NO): NO